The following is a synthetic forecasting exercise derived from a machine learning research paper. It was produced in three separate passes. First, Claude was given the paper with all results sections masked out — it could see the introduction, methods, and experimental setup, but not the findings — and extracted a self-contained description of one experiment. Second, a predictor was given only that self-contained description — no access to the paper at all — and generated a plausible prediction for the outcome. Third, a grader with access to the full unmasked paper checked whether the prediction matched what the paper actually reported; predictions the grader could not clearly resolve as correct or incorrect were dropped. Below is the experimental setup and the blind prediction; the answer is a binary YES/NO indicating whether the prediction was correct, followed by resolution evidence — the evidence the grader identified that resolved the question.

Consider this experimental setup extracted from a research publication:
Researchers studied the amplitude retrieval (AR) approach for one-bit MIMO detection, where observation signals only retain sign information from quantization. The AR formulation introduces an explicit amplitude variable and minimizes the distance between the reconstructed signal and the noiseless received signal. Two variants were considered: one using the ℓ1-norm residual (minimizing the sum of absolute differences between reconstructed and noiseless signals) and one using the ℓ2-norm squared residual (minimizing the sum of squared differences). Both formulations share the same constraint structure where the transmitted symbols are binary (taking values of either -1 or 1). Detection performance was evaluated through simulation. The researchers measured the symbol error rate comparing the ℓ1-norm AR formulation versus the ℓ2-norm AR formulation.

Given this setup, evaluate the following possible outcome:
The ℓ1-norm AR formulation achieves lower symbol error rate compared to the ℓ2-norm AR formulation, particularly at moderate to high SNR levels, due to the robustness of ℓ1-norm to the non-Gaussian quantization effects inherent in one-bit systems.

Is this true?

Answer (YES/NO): YES